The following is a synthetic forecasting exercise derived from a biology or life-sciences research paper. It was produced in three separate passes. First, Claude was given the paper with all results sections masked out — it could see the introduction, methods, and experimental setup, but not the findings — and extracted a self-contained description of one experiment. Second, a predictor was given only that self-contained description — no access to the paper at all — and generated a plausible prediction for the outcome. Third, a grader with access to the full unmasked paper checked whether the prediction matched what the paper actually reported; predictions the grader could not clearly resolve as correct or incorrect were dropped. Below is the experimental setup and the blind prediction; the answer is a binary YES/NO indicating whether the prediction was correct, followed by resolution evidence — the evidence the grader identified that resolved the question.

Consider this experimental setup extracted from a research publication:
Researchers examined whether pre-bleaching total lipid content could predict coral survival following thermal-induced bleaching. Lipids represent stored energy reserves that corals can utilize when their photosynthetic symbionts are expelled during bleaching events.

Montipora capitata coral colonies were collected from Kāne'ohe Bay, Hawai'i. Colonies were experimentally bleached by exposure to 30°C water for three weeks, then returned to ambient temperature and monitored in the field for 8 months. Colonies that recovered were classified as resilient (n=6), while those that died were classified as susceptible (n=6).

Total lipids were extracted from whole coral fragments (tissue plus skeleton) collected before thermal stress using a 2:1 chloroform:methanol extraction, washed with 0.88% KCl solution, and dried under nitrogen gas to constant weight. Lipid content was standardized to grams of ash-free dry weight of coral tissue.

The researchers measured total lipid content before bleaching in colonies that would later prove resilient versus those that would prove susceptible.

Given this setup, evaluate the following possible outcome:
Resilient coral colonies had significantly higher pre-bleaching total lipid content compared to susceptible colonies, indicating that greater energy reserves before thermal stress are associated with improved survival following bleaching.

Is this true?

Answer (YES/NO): NO